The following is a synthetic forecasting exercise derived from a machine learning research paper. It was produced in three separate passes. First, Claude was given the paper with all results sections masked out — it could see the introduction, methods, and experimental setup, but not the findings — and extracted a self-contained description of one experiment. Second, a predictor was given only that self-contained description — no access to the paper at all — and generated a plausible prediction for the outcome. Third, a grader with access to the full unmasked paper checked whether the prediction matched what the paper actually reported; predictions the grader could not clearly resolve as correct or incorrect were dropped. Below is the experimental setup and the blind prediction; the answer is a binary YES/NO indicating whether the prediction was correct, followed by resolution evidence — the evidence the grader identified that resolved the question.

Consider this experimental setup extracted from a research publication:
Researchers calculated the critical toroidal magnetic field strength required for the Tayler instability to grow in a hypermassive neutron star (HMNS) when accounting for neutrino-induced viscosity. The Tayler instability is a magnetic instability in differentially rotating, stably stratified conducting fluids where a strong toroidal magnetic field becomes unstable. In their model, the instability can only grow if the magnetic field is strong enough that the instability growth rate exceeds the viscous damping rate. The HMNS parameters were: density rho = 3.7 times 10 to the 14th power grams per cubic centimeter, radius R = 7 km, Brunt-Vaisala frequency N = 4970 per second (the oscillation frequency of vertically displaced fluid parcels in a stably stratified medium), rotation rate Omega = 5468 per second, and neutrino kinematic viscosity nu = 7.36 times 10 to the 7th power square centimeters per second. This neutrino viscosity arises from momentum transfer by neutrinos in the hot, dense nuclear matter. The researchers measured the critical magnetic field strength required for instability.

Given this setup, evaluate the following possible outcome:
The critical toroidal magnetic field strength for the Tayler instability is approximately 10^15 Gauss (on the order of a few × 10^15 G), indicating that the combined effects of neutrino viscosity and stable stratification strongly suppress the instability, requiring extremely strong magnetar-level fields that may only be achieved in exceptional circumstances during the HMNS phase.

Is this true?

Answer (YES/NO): YES